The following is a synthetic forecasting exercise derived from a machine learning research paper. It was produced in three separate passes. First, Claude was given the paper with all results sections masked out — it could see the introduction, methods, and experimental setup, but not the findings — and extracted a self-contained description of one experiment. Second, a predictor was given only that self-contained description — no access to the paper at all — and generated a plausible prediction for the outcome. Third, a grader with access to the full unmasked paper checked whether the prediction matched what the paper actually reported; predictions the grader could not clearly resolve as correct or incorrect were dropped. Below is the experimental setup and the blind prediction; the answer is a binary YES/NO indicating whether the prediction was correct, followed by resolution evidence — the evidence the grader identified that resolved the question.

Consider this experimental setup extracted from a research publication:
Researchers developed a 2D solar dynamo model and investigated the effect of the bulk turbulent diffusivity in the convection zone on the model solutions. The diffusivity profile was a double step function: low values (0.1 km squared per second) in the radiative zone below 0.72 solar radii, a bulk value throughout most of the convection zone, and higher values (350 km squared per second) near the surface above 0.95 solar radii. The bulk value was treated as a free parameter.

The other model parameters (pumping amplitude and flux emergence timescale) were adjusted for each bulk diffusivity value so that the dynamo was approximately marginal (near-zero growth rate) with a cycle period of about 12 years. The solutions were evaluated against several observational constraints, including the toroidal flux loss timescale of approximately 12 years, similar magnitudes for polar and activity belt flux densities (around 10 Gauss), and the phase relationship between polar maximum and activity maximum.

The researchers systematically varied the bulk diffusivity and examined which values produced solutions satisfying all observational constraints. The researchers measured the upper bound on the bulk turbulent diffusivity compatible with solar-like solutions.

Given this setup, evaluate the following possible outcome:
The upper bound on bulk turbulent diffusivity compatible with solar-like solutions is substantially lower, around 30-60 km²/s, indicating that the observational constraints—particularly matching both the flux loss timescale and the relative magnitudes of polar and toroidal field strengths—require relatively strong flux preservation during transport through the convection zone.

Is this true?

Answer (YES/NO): NO